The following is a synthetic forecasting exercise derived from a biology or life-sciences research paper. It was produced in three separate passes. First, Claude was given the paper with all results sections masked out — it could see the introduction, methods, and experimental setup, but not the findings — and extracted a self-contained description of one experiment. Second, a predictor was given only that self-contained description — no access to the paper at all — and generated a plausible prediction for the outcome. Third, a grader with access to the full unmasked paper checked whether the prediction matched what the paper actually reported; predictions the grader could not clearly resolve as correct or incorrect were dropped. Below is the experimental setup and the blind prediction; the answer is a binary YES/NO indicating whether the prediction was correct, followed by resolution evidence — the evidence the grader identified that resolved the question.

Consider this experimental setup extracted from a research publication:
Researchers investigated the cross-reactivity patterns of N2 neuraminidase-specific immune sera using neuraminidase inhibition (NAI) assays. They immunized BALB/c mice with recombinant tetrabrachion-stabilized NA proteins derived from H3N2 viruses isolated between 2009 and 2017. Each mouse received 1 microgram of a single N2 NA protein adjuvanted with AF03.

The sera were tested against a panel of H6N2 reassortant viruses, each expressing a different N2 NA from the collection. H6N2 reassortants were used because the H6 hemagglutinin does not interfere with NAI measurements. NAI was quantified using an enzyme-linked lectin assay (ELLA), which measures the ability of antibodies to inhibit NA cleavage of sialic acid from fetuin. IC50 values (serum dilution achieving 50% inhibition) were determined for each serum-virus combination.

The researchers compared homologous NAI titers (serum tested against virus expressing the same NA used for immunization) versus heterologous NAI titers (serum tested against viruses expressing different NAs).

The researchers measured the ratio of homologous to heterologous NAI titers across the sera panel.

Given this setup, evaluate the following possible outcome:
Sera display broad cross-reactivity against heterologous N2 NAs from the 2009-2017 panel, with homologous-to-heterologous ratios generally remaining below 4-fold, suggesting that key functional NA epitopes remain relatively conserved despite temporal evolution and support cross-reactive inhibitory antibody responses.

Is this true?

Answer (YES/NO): NO